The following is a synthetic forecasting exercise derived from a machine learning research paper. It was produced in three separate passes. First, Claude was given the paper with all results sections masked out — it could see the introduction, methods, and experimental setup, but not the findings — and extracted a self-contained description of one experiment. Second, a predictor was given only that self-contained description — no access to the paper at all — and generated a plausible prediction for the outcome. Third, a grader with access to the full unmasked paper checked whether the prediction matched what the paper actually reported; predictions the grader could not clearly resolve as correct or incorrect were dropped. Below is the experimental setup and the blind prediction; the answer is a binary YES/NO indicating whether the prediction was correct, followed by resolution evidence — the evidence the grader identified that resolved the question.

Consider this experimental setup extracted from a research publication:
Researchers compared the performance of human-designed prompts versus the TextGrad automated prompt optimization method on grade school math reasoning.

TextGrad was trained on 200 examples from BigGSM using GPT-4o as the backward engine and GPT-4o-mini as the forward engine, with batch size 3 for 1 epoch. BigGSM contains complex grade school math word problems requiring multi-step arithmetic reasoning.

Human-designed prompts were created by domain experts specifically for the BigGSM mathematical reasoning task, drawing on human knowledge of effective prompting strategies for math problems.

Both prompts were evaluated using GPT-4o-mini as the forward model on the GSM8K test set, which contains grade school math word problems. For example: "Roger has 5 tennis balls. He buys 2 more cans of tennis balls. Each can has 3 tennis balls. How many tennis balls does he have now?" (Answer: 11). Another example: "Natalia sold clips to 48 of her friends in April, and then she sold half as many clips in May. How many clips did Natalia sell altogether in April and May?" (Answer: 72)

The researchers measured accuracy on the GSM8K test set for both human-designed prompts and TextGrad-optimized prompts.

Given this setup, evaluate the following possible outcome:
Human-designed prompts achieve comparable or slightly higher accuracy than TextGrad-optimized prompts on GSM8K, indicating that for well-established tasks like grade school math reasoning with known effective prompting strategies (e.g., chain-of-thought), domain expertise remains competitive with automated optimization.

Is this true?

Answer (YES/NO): NO